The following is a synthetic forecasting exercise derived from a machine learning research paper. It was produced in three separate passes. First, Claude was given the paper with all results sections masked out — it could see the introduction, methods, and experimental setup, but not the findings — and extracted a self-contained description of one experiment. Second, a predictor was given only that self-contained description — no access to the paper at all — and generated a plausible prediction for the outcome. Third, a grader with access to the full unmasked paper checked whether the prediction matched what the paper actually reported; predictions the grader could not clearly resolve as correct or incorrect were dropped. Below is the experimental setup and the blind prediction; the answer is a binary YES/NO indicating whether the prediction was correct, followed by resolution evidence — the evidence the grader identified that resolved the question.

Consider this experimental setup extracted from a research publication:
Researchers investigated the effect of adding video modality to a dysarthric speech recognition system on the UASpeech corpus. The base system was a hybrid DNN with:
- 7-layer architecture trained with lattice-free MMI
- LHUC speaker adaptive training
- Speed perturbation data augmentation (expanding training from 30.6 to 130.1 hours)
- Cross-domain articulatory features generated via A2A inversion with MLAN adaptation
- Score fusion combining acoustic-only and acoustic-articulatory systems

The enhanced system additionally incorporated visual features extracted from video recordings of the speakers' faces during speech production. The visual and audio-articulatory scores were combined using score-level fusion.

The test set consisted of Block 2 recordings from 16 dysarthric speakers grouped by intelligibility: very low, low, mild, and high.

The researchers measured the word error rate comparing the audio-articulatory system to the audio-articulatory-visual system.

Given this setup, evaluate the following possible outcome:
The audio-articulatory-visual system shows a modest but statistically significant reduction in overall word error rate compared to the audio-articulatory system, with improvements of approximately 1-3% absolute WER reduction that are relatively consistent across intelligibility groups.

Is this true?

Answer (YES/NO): NO